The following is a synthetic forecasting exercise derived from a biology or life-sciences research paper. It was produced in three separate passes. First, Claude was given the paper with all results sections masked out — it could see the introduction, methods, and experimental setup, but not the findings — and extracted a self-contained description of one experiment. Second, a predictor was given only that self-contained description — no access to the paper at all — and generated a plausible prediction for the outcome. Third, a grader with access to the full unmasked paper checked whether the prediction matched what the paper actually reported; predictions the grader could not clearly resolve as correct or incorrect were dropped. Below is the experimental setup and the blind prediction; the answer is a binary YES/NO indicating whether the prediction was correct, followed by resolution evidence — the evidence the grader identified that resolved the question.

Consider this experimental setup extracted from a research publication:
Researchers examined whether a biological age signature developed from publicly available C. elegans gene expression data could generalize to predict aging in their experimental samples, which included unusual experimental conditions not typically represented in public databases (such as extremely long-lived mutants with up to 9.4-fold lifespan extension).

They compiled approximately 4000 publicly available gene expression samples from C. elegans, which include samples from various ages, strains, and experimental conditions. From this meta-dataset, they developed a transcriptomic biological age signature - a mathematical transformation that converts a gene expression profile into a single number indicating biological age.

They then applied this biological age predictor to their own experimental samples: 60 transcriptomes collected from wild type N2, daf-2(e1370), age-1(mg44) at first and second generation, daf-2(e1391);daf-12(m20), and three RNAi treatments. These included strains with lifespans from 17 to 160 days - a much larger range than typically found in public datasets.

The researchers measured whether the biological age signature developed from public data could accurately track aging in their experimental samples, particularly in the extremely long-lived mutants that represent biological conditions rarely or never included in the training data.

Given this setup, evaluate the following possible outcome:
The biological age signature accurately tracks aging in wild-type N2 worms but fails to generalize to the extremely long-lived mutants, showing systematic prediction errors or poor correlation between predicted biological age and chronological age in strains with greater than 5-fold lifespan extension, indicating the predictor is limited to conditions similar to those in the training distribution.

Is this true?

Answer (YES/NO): NO